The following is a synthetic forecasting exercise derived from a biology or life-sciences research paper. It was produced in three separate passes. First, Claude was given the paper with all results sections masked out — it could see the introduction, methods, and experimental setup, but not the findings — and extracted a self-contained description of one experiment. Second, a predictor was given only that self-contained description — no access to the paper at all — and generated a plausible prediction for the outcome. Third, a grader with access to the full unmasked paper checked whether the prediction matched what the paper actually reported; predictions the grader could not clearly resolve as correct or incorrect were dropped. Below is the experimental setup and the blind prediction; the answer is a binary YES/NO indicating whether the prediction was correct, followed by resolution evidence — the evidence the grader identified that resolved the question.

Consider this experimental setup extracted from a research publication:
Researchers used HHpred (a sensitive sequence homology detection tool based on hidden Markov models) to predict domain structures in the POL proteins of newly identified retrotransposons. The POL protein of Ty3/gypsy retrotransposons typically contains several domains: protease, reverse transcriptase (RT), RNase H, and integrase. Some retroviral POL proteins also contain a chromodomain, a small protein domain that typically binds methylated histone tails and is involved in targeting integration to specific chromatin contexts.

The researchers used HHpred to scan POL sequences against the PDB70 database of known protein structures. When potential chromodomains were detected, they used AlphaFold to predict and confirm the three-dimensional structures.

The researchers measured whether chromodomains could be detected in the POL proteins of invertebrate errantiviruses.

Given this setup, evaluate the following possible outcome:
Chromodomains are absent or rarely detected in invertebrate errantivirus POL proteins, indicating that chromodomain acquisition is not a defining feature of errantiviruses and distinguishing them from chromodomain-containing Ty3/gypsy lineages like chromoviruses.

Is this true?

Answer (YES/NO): NO